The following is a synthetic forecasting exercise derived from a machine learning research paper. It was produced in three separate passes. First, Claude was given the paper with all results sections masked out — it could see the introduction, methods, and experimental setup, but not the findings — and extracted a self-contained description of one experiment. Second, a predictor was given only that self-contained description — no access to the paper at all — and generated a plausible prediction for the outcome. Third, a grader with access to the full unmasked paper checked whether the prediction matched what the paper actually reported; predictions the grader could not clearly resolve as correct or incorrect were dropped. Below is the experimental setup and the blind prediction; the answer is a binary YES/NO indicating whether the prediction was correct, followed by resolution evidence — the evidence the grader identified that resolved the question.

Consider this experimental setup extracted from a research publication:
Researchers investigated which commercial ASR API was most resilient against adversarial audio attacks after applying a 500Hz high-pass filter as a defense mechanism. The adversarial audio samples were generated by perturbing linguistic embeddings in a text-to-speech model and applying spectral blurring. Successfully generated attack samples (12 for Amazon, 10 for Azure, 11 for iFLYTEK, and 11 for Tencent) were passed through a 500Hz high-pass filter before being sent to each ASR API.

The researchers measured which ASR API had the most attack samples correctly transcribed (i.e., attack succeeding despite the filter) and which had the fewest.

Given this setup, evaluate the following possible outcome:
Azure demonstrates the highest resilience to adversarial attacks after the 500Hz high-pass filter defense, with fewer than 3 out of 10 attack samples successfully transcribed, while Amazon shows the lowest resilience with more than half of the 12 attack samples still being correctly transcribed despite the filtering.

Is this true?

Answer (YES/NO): NO